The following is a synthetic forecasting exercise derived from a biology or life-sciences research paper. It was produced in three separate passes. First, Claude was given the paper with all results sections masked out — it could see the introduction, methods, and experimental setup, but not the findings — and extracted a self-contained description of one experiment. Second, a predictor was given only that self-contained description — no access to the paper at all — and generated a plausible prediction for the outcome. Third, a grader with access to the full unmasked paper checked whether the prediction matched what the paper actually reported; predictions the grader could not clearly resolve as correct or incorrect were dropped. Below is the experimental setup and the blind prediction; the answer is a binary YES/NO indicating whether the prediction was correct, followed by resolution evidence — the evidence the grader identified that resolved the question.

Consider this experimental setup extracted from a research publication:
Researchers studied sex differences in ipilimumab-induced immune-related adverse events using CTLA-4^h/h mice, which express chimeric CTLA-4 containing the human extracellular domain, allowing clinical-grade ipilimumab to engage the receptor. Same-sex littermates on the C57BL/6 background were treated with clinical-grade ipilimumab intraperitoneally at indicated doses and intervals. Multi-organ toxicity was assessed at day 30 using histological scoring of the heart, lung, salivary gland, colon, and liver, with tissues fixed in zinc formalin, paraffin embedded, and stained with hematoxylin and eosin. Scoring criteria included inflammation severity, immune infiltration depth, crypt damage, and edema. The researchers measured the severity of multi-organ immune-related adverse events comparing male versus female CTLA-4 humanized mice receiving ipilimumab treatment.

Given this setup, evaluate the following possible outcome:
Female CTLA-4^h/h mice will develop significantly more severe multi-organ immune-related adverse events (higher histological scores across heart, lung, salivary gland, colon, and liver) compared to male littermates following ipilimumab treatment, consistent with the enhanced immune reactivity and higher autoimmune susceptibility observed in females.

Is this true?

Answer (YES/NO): YES